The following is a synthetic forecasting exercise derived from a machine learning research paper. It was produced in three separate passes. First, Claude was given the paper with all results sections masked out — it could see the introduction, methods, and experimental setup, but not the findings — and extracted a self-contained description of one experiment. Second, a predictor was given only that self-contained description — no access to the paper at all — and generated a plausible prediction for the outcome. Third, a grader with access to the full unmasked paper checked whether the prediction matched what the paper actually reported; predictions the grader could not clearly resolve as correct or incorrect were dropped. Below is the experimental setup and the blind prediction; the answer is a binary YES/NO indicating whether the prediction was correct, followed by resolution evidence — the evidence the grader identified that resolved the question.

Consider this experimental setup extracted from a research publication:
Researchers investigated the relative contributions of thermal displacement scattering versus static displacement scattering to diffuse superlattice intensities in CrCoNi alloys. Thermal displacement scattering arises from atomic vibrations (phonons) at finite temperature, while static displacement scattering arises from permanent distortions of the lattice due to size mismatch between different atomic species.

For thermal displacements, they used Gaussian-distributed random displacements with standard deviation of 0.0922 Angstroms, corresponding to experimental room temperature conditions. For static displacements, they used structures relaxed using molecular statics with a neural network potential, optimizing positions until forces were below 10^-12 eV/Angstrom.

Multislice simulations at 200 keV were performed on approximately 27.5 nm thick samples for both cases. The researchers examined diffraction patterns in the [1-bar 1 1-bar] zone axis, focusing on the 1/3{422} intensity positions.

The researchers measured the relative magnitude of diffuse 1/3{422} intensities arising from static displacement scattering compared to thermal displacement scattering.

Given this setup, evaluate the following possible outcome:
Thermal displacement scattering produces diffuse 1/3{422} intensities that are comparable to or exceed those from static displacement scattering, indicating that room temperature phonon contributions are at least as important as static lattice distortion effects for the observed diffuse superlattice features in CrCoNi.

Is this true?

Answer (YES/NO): YES